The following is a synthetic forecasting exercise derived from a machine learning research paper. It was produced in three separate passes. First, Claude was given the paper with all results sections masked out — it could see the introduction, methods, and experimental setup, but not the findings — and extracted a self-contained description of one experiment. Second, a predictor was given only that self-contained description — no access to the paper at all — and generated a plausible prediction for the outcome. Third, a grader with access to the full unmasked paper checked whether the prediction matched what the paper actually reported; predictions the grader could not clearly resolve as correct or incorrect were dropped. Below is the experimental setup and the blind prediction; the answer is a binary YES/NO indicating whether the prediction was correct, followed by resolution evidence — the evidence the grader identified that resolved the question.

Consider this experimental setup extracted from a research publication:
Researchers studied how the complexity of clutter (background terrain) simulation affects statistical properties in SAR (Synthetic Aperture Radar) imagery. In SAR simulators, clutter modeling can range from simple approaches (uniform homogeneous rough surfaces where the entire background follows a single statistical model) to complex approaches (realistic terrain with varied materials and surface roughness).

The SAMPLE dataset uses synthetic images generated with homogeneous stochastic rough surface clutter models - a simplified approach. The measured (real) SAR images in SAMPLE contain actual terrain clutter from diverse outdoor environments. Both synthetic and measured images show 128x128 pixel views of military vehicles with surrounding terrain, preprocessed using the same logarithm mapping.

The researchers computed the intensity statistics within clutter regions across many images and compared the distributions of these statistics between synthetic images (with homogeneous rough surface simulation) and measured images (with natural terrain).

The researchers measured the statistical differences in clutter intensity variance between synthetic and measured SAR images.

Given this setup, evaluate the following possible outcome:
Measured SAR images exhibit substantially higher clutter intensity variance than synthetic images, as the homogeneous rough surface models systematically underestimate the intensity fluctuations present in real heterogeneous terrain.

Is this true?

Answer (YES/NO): YES